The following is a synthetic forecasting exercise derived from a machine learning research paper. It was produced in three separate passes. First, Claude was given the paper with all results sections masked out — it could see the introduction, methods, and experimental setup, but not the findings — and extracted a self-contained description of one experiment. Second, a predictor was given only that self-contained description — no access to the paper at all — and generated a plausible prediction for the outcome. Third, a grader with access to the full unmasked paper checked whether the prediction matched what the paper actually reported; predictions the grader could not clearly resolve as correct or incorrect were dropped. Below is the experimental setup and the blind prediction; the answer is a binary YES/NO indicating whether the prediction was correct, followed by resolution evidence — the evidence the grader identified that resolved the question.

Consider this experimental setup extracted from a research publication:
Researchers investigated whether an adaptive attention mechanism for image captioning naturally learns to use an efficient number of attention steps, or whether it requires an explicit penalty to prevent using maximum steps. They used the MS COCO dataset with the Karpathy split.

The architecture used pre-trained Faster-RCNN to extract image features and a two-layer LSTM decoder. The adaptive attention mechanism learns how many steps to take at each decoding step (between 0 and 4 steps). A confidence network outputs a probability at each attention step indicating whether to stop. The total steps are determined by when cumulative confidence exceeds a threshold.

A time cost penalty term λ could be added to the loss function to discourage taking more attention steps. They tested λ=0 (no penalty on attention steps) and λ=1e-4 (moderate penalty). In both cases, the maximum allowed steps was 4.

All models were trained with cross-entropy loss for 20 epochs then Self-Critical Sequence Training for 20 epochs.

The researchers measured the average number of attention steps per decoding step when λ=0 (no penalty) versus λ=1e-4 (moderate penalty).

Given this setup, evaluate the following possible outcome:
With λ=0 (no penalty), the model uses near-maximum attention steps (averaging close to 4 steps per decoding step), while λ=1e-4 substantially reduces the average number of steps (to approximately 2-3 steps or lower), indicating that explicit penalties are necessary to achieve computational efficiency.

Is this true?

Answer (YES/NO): YES